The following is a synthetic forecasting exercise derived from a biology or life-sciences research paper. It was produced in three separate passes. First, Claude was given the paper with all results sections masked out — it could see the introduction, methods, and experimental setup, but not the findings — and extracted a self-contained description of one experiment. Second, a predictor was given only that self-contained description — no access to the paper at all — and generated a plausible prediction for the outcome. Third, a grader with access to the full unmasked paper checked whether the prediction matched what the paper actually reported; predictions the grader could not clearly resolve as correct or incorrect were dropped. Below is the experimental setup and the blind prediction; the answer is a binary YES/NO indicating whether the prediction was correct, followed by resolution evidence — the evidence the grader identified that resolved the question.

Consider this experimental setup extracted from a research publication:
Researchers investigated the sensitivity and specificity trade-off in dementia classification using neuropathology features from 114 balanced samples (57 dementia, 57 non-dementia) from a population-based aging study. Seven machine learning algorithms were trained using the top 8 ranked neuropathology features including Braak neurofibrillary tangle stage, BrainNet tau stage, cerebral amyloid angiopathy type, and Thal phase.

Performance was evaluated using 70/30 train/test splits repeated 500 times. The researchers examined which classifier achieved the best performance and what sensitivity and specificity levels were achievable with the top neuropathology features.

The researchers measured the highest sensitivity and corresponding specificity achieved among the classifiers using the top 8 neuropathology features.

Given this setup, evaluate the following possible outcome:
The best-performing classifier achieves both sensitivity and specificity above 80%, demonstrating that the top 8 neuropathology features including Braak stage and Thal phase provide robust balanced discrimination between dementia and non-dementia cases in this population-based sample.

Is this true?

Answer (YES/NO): NO